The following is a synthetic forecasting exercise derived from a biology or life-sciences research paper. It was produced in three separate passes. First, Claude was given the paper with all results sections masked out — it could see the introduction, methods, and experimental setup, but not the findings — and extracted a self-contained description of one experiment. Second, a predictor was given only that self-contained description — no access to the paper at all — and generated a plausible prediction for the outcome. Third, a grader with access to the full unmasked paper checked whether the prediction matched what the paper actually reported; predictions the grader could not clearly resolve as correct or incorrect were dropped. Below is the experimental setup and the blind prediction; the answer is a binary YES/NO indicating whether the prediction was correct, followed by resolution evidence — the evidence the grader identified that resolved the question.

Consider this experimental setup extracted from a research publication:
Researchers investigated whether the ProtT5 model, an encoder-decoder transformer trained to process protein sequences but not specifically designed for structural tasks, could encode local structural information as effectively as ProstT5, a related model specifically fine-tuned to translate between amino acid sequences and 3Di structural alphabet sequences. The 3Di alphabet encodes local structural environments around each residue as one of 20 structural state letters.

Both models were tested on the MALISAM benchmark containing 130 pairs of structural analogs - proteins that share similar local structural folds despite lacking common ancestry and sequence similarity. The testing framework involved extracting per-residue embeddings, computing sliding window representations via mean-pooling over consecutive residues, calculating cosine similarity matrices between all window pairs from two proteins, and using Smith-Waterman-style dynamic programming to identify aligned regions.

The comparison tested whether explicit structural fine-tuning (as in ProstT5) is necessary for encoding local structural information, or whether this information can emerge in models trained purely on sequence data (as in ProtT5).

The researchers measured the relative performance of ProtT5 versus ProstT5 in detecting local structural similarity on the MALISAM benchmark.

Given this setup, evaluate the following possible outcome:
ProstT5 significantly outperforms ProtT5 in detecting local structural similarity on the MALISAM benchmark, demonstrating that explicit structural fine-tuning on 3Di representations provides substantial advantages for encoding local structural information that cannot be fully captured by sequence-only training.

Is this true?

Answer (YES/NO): YES